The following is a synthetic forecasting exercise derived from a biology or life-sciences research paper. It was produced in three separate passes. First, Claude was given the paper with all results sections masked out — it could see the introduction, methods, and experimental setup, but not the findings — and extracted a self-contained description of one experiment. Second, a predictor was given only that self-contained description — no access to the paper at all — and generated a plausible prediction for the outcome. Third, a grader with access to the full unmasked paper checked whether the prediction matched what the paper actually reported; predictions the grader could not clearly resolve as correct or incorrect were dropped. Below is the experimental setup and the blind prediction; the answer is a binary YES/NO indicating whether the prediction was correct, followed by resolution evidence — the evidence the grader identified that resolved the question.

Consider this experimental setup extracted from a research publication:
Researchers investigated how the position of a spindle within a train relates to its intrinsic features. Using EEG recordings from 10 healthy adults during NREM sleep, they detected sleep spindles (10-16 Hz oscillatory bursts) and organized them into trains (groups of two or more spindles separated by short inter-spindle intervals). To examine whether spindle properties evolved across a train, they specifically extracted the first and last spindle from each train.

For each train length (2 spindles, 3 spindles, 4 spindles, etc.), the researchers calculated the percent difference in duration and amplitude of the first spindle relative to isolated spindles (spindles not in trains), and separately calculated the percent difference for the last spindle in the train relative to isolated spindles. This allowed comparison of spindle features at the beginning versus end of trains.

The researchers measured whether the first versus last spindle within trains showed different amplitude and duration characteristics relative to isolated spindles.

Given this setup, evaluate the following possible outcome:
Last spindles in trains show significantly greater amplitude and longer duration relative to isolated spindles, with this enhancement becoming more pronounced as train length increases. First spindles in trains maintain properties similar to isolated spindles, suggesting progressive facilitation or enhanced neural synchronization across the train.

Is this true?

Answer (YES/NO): NO